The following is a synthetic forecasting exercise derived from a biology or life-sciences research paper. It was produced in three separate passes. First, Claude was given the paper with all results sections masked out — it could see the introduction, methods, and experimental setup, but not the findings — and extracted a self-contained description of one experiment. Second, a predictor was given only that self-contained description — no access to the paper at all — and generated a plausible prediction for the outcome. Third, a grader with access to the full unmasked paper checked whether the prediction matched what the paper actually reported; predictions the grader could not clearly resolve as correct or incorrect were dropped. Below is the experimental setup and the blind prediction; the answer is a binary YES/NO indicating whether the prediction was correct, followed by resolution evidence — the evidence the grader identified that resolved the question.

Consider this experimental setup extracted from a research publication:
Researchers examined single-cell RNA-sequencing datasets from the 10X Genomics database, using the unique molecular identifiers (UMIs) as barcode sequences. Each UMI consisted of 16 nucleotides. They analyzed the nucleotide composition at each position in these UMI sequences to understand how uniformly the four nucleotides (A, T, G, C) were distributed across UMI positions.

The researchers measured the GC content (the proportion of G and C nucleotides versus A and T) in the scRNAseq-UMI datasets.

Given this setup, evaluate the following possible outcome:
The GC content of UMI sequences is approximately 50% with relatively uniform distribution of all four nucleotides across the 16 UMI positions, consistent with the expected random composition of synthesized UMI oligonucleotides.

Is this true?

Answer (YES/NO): NO